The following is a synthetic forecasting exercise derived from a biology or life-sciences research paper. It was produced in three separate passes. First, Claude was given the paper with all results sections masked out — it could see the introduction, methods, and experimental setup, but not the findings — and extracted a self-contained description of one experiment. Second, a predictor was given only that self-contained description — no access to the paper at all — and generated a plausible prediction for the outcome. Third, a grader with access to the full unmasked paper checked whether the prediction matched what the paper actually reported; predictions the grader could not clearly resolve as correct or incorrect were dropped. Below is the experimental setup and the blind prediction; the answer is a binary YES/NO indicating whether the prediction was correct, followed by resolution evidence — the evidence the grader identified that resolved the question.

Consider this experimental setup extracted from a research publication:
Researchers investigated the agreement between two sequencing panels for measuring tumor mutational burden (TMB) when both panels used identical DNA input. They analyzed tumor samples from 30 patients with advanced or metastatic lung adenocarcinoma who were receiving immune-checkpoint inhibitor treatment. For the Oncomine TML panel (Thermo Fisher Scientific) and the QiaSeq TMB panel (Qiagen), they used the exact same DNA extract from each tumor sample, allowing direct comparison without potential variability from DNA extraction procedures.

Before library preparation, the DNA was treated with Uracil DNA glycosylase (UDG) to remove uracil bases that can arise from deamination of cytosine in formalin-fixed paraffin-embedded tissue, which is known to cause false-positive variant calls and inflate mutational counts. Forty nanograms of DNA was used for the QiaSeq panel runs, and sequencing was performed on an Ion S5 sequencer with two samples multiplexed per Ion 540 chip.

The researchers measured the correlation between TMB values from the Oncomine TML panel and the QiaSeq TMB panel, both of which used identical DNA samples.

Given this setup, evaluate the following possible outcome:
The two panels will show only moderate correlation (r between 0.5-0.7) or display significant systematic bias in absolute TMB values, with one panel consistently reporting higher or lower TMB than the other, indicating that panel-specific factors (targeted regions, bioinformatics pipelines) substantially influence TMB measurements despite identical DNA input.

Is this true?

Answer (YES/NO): NO